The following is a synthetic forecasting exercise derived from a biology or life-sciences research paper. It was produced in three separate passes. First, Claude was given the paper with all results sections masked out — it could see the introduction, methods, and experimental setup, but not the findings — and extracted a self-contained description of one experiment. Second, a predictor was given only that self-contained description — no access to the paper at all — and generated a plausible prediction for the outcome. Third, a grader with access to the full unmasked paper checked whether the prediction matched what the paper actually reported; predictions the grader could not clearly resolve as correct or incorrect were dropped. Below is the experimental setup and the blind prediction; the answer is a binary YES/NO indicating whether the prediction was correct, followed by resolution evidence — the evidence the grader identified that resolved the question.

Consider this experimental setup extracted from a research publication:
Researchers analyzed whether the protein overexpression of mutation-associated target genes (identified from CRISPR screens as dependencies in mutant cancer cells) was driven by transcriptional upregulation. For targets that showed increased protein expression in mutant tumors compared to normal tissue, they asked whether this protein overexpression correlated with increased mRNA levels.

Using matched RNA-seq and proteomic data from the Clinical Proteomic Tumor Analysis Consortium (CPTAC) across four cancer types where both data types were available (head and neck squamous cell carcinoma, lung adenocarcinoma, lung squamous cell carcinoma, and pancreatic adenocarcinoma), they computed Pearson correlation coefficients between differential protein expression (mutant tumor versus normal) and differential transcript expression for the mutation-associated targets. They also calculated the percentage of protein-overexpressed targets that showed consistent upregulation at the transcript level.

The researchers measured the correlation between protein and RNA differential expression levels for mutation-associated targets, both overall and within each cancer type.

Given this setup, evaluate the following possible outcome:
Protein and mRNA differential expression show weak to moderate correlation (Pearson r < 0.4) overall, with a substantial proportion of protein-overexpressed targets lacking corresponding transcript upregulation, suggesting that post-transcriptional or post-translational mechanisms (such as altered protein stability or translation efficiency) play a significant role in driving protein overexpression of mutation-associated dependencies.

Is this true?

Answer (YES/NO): NO